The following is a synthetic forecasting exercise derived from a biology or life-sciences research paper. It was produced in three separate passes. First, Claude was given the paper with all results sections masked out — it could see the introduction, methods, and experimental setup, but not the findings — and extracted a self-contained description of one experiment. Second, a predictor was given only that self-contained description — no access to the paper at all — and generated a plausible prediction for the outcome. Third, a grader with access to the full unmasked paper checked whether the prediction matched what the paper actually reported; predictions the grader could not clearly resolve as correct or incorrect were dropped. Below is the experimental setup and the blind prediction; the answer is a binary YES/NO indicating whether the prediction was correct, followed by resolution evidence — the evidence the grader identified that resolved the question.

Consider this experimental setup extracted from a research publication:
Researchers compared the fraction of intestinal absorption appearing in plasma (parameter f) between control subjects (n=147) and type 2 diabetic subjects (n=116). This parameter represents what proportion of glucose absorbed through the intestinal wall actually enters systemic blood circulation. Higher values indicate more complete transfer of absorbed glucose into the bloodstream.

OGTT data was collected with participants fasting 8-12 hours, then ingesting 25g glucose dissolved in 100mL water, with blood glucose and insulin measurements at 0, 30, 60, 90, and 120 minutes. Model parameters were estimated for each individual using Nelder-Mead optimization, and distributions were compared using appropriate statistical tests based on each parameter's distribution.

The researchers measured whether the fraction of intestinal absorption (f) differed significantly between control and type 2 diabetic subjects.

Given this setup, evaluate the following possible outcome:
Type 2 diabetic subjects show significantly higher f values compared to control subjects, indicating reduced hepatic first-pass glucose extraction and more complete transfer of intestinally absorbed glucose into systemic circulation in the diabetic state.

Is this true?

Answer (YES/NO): YES